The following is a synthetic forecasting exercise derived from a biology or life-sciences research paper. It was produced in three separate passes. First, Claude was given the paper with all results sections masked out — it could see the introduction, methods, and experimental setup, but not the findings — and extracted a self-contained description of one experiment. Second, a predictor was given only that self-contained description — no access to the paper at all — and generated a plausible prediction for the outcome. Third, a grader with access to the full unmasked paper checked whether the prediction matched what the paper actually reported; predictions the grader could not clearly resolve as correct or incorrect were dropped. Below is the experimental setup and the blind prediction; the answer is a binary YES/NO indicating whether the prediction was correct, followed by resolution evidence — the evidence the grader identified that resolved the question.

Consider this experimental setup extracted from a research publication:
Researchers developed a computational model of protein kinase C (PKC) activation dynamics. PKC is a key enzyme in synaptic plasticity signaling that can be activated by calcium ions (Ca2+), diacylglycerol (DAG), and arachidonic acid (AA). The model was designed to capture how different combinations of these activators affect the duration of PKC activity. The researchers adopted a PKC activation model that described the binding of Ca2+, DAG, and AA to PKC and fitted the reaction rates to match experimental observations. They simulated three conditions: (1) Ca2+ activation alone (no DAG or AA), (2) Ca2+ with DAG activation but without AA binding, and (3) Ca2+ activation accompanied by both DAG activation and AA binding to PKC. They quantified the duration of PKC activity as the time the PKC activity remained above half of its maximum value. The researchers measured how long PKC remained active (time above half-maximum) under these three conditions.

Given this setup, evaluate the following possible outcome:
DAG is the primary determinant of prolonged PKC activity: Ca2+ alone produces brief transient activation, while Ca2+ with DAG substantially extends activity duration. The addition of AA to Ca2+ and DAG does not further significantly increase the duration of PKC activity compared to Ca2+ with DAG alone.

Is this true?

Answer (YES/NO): NO